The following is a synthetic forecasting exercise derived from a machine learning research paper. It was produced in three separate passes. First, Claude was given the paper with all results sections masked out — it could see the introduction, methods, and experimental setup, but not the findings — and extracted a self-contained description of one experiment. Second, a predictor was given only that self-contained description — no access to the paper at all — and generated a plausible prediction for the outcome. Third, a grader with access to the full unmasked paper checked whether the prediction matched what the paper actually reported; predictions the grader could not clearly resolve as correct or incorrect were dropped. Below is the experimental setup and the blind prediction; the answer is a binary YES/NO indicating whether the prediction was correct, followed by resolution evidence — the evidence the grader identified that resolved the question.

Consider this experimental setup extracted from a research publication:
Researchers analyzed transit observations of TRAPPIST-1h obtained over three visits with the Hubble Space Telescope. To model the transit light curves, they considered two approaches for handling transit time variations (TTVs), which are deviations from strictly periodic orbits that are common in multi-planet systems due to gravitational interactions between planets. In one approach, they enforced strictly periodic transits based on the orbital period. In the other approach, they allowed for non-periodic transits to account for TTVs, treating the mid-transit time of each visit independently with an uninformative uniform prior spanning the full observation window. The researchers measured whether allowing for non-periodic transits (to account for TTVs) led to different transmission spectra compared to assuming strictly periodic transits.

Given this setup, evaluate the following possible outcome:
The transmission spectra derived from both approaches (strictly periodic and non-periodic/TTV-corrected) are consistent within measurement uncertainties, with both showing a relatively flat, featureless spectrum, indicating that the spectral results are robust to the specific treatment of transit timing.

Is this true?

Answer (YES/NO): YES